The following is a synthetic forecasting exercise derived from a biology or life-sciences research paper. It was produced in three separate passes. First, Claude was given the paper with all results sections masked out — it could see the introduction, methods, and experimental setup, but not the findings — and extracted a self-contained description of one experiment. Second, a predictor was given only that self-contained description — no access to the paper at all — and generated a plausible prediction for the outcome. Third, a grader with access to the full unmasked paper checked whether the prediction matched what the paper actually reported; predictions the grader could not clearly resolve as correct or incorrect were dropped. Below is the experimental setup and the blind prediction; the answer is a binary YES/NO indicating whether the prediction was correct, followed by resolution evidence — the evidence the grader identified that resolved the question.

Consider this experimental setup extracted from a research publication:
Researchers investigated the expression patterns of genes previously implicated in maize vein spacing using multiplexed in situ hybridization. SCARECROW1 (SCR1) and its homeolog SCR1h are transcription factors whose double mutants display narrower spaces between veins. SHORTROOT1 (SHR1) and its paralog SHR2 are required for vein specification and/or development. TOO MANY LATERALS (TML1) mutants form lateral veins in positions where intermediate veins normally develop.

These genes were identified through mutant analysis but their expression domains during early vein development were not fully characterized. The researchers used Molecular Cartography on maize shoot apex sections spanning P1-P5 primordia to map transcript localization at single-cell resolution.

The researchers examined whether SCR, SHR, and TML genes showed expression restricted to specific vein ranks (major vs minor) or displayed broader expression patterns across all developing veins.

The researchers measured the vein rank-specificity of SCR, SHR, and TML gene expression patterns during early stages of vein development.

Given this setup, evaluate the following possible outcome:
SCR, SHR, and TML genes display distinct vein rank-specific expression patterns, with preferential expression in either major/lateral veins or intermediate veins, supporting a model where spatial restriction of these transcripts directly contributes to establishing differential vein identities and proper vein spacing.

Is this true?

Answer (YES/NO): NO